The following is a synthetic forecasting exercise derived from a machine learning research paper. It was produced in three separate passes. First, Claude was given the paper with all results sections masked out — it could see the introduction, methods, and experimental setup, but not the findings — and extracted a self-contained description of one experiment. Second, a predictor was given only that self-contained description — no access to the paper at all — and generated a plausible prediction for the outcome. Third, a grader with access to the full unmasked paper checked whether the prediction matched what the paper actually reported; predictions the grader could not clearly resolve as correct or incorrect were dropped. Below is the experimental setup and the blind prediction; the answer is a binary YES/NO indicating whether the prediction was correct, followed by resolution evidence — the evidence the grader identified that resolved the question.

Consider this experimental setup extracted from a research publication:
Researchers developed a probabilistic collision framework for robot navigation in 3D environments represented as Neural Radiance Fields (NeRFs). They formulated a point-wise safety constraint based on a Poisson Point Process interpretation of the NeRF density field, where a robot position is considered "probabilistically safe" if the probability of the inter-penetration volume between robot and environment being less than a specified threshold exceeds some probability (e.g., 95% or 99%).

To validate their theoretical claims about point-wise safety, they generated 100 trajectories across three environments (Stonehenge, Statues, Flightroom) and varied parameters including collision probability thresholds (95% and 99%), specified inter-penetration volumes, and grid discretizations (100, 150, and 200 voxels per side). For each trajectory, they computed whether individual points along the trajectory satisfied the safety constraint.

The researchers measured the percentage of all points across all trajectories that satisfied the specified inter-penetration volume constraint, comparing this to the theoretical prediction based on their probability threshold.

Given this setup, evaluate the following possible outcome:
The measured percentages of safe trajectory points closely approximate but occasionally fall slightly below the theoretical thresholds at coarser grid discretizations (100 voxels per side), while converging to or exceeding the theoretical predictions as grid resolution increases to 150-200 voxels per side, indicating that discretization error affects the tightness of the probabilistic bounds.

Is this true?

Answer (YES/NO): NO